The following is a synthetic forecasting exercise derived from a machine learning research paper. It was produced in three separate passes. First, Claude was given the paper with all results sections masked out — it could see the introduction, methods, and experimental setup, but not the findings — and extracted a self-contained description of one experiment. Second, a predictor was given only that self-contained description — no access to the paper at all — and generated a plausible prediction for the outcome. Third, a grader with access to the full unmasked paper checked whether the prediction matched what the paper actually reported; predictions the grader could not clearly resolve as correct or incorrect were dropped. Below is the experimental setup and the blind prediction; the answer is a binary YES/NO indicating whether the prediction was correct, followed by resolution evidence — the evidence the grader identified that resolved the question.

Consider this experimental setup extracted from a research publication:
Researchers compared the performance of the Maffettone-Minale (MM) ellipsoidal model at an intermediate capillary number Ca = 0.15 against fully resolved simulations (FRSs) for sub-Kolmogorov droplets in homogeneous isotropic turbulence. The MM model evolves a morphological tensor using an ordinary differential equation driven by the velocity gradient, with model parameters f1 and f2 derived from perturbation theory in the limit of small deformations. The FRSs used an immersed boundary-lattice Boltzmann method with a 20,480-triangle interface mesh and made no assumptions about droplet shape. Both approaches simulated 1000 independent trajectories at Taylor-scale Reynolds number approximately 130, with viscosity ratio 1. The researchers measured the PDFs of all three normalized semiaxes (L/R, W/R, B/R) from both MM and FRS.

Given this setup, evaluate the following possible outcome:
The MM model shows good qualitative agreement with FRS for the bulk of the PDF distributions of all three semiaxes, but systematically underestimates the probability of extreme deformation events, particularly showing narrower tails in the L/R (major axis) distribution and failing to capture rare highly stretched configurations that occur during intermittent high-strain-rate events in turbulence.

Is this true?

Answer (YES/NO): YES